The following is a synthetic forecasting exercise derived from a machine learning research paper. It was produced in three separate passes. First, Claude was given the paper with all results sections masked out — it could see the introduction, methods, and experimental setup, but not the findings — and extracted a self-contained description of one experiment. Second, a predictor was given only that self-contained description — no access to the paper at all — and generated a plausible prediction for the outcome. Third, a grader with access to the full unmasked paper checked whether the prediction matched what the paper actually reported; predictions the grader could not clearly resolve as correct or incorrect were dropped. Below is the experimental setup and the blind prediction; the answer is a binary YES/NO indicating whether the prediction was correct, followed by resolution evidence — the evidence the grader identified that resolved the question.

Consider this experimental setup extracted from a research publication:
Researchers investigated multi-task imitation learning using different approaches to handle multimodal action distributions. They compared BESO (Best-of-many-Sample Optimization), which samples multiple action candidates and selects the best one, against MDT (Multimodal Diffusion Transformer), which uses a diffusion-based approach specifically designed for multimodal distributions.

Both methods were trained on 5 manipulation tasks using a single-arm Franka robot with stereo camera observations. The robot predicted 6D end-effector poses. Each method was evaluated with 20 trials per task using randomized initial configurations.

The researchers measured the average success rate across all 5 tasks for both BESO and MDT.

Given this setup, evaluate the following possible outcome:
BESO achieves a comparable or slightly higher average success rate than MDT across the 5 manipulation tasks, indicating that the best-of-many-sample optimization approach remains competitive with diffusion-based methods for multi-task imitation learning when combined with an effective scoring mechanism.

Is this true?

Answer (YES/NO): NO